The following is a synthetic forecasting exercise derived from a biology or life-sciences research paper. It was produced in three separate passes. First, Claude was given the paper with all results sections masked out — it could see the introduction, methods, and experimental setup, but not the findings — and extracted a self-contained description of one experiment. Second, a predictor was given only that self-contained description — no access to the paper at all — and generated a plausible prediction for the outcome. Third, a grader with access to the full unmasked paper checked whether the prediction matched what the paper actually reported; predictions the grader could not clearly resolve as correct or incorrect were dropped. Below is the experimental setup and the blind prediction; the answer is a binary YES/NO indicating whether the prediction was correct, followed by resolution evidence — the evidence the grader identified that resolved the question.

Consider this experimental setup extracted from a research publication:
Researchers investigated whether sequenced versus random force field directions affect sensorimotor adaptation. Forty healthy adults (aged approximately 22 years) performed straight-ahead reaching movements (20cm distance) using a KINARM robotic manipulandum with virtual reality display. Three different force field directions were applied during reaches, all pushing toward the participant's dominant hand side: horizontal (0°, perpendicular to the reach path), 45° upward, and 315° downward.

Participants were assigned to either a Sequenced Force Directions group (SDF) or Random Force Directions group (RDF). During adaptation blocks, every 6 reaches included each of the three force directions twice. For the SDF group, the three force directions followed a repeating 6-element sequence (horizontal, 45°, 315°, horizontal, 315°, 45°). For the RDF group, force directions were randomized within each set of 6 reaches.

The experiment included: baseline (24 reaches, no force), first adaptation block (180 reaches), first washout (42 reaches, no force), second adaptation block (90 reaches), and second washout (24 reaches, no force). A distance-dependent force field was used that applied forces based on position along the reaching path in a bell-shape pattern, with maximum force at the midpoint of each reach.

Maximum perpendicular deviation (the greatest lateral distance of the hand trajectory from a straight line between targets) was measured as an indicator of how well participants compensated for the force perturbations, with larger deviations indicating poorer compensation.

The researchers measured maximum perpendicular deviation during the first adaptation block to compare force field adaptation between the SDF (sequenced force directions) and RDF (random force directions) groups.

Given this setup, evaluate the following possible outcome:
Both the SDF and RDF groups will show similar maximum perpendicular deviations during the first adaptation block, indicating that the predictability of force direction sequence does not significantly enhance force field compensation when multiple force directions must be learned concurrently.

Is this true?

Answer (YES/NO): NO